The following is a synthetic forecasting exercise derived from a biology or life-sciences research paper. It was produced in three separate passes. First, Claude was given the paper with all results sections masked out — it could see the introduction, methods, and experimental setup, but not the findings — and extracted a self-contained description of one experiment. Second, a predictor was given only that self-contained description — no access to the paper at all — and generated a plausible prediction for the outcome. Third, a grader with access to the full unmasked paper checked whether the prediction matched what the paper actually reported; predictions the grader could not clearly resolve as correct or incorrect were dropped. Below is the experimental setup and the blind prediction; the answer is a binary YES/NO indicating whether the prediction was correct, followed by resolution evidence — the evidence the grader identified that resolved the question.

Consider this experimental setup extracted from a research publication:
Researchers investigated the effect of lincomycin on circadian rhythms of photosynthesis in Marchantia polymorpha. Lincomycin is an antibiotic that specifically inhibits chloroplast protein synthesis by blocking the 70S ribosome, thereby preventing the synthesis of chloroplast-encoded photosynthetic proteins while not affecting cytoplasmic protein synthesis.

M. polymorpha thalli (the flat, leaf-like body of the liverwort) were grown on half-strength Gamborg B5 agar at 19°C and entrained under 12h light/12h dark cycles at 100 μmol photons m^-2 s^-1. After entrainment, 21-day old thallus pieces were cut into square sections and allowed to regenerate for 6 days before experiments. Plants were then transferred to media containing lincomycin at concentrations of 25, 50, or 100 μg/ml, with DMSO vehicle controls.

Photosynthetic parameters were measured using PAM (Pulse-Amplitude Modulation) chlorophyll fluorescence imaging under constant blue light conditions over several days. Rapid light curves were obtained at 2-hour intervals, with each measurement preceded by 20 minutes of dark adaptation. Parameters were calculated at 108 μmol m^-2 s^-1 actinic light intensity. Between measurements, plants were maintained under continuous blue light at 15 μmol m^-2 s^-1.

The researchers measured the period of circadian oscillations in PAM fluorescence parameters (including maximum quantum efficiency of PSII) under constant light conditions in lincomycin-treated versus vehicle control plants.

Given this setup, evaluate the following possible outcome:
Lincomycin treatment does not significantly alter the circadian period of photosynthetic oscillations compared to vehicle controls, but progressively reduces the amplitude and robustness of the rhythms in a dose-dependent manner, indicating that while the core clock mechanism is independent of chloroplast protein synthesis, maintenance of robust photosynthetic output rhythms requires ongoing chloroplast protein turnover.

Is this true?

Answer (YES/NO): YES